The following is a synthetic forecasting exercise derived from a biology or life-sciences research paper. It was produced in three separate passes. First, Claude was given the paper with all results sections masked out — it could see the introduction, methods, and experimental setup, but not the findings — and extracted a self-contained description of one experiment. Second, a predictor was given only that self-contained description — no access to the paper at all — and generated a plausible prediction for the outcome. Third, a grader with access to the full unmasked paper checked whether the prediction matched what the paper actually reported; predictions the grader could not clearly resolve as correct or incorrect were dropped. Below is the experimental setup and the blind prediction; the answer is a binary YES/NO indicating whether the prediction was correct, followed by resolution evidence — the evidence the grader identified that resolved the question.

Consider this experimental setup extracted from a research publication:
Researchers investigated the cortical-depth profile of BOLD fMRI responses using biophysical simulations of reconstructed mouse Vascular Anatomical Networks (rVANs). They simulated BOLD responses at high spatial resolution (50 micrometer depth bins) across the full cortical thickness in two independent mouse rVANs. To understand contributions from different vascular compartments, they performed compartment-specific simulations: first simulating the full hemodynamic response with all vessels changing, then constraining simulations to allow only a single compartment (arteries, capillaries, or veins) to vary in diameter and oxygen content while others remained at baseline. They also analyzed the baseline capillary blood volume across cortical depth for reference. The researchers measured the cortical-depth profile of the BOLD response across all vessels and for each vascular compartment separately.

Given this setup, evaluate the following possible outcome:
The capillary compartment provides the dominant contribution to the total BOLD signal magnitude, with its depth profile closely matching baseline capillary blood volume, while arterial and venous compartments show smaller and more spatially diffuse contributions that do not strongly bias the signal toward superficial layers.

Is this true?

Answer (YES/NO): NO